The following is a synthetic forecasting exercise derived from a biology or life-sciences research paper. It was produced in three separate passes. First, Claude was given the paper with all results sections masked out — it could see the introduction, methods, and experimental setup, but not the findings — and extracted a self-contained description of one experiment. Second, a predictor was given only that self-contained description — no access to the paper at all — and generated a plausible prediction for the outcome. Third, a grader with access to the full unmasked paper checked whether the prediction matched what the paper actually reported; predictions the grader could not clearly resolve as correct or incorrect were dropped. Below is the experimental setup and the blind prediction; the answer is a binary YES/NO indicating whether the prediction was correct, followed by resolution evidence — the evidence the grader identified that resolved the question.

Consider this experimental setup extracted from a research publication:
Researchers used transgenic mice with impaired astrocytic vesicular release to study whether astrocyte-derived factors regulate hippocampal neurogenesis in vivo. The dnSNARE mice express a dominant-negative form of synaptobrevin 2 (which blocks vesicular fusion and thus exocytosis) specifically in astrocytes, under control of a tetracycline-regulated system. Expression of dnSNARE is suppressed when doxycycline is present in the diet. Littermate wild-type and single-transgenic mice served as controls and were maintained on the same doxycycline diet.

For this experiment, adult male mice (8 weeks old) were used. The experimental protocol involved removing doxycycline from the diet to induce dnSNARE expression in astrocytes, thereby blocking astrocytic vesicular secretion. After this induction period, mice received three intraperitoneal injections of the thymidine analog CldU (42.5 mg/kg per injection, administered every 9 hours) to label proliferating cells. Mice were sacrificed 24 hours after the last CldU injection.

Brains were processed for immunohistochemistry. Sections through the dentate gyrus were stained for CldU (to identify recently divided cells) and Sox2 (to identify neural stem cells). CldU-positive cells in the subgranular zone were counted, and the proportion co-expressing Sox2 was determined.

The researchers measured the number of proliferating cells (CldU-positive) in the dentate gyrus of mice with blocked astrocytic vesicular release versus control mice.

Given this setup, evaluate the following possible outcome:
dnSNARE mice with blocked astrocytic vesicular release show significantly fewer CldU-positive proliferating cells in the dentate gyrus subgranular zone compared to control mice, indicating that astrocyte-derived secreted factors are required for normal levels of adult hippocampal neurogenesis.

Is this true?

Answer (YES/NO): YES